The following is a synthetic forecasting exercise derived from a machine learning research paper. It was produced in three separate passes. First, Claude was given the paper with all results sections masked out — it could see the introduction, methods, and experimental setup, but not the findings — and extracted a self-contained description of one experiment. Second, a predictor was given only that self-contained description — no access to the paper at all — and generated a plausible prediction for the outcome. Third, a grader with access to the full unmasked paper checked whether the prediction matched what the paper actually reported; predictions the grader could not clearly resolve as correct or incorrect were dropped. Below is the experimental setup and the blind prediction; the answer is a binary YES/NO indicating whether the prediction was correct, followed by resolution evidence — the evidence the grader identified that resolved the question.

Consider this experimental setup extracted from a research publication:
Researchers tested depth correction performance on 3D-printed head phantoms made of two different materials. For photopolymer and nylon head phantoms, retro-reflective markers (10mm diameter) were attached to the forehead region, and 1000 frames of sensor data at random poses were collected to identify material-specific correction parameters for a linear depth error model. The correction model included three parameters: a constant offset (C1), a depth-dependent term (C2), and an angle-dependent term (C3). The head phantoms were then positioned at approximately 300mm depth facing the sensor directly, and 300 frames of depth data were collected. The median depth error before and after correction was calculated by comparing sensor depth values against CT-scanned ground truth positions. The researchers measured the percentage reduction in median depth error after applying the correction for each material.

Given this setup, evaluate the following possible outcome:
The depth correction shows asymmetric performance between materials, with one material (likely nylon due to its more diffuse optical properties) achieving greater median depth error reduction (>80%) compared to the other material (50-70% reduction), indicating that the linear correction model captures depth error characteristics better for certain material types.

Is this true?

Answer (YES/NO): NO